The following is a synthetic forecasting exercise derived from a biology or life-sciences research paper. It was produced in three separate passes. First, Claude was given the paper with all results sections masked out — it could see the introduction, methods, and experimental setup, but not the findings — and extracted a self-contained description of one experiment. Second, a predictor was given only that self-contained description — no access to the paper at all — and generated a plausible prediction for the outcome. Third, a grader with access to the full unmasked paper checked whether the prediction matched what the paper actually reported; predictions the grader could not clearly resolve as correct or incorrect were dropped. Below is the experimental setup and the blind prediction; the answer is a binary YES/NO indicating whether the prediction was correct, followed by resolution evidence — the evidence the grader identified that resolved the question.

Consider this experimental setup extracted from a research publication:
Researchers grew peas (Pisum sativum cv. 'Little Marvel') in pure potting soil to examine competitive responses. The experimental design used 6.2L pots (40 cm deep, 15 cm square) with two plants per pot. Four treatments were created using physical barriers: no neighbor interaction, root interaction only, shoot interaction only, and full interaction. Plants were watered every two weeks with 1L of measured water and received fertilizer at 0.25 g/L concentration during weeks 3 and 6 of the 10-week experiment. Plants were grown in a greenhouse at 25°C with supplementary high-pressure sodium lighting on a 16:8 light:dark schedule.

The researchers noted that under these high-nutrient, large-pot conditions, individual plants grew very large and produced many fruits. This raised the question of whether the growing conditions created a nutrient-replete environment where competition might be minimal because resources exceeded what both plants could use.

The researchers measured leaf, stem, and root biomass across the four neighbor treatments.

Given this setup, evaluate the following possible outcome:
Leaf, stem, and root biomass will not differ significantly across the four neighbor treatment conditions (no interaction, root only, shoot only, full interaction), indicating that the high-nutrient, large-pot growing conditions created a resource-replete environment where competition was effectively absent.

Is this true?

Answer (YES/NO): YES